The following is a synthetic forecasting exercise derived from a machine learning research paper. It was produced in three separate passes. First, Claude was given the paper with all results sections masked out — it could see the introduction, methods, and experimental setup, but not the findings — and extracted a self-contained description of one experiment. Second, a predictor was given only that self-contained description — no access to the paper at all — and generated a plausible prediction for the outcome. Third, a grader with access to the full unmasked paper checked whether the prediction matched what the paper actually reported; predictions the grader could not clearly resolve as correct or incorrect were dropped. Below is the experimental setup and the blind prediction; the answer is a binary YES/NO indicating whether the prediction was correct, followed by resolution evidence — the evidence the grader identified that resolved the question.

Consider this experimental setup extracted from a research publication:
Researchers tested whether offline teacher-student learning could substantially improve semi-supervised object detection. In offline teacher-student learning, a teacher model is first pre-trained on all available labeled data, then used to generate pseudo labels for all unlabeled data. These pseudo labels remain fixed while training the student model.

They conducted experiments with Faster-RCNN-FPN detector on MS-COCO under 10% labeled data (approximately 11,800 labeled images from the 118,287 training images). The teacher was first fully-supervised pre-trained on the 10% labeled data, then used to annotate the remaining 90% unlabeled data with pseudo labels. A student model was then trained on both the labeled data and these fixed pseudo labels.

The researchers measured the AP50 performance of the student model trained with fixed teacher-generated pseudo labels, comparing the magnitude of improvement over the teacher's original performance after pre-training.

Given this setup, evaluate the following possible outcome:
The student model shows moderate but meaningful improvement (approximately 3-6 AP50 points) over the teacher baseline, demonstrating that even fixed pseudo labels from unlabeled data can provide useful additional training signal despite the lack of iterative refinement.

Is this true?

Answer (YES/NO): NO